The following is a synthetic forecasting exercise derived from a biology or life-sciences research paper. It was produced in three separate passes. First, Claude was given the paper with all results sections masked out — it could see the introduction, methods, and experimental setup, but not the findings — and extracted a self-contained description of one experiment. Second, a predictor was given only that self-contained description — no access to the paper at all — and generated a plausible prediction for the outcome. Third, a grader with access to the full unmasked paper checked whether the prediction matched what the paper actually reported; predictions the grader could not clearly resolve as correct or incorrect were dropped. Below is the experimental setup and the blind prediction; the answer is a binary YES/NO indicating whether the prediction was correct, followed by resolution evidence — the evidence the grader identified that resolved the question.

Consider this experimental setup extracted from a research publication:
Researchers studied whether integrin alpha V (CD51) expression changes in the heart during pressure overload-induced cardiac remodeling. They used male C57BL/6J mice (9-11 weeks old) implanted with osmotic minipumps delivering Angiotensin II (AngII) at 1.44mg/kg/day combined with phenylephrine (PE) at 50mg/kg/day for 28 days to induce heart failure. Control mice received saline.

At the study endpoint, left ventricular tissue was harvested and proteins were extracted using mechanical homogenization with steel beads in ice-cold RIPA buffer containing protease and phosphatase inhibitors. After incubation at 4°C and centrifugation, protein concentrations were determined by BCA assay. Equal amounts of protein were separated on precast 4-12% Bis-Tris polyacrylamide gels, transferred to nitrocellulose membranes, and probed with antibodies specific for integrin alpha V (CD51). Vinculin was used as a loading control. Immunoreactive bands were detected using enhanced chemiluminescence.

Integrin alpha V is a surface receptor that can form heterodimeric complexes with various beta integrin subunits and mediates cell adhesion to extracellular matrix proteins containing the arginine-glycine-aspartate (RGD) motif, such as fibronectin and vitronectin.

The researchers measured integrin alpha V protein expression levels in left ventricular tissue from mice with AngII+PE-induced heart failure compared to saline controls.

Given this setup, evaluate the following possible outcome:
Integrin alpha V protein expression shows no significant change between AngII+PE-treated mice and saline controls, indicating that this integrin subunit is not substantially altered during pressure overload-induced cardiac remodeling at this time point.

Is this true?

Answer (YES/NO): NO